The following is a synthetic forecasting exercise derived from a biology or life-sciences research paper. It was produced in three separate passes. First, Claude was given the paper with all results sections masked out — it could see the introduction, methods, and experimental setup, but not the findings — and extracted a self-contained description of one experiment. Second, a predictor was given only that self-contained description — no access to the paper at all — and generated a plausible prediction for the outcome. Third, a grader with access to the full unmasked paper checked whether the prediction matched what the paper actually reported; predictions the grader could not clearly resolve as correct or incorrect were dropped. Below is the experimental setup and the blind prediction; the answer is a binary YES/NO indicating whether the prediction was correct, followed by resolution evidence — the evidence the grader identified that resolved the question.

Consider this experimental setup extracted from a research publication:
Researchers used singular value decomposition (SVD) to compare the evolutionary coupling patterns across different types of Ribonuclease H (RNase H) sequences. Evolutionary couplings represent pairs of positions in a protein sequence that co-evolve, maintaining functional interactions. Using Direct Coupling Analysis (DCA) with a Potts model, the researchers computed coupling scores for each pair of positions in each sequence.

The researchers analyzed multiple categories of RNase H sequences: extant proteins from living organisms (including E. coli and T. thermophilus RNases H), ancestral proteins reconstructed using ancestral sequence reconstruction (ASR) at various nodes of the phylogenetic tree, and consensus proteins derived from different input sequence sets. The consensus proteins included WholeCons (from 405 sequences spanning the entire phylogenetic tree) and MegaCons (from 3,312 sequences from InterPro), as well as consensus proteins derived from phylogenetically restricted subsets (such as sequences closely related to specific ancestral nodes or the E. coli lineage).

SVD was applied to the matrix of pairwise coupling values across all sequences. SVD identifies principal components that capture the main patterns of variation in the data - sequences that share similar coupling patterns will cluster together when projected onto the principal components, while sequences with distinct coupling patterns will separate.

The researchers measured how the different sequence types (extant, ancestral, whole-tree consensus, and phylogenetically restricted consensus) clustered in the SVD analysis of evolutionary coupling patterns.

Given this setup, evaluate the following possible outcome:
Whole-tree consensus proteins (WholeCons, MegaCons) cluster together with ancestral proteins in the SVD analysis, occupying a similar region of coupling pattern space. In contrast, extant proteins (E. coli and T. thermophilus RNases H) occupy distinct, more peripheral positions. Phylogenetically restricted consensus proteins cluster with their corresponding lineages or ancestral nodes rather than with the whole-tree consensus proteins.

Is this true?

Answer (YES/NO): NO